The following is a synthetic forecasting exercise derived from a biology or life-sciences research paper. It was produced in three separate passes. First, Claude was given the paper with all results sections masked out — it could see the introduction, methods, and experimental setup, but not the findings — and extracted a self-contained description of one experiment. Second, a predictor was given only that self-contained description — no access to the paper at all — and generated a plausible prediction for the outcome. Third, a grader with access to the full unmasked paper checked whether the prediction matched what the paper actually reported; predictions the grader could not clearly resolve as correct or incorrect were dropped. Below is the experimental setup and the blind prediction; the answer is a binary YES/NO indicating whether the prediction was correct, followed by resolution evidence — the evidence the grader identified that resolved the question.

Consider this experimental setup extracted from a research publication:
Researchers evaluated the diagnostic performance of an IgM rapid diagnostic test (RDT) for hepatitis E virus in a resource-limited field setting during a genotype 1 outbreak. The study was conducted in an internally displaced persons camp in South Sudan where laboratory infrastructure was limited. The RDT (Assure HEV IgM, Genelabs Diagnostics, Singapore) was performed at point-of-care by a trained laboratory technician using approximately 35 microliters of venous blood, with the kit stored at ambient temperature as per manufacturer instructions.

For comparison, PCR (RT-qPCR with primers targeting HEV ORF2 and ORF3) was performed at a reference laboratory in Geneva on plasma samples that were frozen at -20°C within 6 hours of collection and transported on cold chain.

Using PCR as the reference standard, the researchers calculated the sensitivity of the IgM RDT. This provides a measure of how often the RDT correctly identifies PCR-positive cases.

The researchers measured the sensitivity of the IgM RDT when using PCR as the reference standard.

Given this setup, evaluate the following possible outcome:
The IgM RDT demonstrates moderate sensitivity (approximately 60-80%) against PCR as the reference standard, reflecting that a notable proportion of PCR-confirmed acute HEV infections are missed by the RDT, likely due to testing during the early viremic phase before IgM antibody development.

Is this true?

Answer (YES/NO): NO